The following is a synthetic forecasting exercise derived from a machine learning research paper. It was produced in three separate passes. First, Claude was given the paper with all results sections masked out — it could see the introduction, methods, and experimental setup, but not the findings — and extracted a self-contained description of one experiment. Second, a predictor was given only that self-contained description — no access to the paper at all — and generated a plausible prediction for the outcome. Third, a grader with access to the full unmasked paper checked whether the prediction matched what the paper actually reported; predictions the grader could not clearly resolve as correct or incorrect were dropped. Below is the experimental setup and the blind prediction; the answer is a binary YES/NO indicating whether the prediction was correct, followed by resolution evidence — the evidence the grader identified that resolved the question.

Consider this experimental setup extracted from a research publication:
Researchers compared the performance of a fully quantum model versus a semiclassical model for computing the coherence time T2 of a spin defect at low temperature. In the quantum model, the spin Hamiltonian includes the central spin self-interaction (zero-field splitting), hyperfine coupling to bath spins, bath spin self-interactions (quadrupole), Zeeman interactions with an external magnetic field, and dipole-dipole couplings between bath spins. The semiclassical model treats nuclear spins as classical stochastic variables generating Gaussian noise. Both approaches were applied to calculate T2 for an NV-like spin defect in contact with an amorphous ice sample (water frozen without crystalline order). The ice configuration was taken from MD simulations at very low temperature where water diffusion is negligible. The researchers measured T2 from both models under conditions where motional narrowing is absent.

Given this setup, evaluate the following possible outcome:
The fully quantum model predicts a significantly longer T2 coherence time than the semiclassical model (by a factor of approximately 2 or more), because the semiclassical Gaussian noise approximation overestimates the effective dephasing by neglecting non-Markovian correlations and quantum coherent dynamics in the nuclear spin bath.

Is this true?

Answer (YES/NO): NO